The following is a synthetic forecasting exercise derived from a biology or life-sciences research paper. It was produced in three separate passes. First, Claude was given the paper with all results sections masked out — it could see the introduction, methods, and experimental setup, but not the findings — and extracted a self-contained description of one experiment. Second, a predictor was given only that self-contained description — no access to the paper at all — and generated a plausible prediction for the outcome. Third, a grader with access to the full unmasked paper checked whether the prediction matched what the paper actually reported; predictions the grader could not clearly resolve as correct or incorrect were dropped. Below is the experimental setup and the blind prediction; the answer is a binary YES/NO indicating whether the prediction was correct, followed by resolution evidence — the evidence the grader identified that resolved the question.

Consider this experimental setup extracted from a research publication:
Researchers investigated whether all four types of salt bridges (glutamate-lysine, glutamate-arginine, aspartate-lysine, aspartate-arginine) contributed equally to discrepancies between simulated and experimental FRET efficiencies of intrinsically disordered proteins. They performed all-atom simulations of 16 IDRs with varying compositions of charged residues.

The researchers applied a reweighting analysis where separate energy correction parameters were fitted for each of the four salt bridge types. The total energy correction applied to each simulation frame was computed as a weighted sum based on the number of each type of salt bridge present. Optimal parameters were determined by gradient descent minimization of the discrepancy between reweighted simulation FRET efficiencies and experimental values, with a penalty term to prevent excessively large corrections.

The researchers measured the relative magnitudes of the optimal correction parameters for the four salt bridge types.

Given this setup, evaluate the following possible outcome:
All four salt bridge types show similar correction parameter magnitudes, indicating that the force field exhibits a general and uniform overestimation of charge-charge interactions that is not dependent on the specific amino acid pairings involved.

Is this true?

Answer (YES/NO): NO